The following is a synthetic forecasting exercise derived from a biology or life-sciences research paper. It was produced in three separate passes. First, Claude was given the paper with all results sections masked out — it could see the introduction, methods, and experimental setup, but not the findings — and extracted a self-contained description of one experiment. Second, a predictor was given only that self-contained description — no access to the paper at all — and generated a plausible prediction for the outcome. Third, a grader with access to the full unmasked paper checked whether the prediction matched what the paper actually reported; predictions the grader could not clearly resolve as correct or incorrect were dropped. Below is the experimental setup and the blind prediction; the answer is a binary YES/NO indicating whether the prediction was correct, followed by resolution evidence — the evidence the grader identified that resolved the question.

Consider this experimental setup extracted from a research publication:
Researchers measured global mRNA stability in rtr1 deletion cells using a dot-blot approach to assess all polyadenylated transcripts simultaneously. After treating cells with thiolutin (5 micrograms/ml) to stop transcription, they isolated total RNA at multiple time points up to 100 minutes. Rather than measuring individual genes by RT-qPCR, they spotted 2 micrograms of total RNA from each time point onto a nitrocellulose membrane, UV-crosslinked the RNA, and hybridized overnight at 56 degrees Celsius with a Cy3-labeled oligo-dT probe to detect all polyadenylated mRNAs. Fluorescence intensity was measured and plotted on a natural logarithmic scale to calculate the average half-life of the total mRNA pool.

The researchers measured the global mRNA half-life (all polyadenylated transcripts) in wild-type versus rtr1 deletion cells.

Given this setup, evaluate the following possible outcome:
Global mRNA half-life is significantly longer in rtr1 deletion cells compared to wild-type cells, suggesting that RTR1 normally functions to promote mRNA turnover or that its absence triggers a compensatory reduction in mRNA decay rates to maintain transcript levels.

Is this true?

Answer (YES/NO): YES